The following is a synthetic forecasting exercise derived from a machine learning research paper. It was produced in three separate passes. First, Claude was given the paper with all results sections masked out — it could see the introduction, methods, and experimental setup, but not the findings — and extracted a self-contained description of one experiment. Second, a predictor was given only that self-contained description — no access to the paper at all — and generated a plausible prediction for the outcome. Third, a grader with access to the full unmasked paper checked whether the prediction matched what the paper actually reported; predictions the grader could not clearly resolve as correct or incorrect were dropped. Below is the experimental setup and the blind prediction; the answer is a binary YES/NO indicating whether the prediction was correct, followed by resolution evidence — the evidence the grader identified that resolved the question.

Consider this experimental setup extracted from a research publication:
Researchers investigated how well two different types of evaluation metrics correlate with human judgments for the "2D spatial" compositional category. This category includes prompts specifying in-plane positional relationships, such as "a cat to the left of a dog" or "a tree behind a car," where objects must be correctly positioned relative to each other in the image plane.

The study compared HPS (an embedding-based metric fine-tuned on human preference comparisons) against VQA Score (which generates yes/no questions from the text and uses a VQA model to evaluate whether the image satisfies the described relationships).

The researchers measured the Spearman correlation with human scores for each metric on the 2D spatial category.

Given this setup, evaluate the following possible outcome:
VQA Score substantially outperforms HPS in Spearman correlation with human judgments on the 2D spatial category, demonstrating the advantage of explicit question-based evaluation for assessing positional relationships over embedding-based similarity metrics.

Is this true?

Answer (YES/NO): YES